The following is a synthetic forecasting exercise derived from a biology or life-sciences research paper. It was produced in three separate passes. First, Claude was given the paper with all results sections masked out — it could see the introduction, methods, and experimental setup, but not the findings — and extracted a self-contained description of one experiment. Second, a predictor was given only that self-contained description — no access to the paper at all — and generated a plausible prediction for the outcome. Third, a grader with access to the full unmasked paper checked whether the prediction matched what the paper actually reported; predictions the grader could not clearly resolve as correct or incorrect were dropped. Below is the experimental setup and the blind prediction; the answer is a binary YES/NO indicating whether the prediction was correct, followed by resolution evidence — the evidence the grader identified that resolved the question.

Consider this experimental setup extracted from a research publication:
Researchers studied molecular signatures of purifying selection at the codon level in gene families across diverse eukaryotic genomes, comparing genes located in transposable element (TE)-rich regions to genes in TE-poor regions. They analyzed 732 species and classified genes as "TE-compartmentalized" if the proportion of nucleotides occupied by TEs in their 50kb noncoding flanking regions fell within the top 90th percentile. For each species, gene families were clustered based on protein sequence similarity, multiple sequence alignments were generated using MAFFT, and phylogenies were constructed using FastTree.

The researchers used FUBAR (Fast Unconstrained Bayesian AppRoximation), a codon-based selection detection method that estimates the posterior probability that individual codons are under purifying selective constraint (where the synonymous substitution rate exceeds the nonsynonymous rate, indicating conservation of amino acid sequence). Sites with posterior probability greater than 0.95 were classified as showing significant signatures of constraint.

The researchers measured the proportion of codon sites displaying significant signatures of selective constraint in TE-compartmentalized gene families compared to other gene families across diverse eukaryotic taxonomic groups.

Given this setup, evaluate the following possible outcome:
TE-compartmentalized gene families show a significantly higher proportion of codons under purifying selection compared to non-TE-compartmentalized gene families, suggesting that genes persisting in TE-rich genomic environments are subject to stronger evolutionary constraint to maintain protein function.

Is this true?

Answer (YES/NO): YES